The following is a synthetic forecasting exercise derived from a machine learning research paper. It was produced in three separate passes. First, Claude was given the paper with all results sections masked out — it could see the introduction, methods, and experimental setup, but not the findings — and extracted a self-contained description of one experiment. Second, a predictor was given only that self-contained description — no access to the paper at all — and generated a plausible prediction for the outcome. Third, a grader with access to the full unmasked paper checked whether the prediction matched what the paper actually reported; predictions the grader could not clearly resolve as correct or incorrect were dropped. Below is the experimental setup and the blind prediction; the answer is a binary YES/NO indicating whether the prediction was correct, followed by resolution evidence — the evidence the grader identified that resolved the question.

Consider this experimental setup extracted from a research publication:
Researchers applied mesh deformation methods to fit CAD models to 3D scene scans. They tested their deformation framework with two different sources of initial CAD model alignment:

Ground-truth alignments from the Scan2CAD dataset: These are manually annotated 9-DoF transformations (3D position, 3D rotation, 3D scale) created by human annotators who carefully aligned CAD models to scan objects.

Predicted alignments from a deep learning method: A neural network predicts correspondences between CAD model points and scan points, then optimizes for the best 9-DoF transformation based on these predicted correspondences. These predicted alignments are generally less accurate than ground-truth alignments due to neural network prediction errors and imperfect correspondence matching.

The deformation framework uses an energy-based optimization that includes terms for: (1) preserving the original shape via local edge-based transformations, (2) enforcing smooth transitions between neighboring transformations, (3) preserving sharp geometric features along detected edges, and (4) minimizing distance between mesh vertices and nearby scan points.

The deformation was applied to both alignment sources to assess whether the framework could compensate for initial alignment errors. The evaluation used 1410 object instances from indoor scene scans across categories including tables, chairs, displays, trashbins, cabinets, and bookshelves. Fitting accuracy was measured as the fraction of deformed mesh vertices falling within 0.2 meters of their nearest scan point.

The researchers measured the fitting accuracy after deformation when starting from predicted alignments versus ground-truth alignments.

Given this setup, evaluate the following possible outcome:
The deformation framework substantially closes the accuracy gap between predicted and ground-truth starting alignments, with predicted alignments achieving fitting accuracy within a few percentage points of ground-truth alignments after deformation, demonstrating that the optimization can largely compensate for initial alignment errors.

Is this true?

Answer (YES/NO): YES